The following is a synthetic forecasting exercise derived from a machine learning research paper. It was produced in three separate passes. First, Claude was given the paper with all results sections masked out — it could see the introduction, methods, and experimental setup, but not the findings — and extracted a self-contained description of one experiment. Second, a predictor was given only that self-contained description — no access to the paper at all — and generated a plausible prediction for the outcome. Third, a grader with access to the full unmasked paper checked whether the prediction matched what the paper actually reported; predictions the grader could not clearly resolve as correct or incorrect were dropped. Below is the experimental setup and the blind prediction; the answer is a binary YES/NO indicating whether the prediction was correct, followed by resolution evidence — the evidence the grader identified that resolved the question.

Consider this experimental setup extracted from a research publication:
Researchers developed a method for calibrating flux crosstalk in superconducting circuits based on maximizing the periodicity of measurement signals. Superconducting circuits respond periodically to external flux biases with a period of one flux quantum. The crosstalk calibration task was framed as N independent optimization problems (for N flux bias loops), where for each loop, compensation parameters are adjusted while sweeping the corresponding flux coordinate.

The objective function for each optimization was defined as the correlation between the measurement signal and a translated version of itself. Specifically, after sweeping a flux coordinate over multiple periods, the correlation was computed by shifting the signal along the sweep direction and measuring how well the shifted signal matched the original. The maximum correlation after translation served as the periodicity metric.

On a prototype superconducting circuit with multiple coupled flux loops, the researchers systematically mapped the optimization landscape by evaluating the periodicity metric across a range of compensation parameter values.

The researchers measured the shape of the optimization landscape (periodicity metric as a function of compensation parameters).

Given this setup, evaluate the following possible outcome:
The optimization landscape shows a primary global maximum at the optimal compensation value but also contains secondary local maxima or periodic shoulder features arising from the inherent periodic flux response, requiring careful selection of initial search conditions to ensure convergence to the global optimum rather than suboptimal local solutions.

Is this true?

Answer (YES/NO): NO